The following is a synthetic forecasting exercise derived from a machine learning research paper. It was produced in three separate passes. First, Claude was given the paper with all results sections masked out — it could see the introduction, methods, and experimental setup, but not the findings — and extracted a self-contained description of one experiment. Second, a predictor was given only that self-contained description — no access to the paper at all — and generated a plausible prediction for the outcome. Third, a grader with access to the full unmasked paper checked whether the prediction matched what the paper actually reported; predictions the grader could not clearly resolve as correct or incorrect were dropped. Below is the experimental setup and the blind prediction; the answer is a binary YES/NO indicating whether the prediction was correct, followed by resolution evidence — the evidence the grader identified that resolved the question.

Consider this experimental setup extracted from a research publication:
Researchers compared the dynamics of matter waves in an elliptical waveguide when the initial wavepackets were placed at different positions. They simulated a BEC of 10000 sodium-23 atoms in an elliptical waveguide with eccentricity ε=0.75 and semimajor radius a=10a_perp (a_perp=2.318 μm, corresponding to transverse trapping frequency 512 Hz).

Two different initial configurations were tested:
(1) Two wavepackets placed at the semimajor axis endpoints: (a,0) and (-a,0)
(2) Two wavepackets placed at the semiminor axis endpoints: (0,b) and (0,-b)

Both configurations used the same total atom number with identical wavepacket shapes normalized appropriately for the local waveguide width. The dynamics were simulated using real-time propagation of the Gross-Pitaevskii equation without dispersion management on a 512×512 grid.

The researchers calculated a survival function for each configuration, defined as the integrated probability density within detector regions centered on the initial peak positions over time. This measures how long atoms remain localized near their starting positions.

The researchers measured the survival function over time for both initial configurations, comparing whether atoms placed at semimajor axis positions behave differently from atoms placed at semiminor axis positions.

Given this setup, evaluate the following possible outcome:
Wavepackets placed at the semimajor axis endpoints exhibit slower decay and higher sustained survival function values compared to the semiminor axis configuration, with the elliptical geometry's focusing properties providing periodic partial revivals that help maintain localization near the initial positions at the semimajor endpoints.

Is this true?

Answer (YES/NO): NO